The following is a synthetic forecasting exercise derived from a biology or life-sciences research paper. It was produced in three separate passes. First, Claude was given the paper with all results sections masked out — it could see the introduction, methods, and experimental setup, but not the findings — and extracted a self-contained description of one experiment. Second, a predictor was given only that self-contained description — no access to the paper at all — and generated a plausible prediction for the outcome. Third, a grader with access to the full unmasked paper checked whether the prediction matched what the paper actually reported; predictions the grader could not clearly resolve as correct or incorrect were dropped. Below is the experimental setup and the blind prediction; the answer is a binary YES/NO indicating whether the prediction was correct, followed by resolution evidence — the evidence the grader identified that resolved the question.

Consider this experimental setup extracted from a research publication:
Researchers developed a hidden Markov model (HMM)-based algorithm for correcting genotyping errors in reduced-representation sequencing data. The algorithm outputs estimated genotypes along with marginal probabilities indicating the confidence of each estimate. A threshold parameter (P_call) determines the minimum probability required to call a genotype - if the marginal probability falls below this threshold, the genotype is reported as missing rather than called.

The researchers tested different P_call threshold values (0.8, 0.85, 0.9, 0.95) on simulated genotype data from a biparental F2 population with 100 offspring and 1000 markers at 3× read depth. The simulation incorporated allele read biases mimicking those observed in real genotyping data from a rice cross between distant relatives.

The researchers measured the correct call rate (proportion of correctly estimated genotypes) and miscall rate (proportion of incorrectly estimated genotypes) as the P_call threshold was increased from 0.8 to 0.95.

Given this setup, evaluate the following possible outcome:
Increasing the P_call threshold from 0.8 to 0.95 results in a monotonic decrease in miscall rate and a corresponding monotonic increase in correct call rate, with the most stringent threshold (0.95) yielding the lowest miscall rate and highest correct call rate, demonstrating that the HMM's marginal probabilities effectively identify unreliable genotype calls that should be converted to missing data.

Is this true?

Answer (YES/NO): NO